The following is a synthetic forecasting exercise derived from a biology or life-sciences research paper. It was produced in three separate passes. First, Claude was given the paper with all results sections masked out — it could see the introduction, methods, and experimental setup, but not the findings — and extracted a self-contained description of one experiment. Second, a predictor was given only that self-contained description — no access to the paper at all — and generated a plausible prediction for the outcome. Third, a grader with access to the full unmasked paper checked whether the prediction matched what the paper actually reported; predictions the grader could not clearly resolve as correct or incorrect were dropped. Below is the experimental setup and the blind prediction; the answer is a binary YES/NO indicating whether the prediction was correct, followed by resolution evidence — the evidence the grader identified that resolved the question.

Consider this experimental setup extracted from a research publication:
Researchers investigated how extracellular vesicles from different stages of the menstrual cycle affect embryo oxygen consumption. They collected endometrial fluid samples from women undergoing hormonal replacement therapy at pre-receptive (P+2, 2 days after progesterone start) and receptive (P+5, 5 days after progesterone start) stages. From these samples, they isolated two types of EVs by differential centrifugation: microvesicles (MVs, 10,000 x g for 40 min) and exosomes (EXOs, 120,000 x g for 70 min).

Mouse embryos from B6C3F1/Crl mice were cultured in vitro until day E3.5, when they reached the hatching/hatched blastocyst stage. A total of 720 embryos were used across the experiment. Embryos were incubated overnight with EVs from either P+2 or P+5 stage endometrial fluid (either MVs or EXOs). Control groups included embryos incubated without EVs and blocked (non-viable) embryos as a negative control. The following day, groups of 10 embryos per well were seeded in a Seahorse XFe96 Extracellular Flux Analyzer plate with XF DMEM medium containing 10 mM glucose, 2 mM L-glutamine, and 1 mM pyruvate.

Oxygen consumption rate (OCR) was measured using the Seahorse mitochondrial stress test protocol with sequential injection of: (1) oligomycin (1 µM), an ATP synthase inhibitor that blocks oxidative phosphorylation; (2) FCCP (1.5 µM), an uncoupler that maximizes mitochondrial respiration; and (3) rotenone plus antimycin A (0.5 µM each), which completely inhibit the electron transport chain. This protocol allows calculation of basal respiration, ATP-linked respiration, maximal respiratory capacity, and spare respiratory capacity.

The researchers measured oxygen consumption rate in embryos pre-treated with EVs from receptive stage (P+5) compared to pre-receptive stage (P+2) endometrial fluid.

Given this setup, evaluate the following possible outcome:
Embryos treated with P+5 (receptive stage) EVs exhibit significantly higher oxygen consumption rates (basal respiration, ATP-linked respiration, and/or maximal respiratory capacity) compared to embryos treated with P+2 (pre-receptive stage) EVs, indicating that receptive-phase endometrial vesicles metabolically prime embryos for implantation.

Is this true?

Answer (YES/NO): NO